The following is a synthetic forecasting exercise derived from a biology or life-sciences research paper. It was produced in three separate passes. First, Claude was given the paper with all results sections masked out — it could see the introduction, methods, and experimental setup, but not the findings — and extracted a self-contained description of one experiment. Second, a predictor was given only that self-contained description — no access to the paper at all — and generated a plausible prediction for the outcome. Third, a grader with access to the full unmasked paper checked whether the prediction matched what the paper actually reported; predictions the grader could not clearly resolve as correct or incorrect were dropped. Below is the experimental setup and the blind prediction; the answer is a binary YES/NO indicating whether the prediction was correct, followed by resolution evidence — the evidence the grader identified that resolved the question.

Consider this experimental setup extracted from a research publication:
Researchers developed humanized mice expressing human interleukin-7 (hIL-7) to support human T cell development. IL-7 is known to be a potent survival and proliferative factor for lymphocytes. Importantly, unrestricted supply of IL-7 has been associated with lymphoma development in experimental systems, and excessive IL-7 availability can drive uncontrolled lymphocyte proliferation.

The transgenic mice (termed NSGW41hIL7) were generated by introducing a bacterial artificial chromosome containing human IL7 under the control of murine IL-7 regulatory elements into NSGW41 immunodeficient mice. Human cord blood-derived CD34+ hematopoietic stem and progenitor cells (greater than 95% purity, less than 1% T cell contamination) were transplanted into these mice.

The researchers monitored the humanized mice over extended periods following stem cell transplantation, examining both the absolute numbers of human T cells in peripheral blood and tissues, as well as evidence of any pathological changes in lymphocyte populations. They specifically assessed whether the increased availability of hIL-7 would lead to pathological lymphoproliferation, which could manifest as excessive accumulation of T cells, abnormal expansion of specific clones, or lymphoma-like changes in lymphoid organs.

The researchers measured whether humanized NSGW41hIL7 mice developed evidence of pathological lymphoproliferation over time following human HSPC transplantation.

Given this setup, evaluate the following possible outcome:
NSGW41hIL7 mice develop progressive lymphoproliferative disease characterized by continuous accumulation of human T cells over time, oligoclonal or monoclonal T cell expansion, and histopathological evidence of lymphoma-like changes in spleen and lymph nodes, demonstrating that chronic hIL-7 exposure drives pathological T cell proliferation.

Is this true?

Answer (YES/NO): NO